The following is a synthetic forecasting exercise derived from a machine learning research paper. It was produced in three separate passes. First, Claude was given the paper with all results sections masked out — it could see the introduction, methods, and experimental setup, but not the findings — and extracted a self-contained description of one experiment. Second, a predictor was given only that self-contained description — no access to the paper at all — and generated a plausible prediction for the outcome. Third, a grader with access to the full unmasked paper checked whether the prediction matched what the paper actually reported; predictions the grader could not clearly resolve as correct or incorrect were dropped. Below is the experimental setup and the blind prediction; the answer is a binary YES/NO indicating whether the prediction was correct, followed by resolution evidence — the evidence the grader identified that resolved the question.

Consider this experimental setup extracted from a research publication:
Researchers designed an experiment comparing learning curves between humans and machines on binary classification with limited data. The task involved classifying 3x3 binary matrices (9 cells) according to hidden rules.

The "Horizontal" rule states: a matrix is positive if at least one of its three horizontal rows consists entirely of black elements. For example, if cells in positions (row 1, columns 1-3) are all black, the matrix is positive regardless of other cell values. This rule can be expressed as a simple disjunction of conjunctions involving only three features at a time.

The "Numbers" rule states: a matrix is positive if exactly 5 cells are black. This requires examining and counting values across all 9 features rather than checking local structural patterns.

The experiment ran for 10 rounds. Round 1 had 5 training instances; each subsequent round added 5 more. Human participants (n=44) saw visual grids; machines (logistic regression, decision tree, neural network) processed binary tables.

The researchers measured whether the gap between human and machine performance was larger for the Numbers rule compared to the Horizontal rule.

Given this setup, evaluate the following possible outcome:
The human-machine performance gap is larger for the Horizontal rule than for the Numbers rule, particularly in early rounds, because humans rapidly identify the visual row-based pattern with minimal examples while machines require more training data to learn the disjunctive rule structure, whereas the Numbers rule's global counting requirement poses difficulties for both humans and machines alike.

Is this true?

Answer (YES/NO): NO